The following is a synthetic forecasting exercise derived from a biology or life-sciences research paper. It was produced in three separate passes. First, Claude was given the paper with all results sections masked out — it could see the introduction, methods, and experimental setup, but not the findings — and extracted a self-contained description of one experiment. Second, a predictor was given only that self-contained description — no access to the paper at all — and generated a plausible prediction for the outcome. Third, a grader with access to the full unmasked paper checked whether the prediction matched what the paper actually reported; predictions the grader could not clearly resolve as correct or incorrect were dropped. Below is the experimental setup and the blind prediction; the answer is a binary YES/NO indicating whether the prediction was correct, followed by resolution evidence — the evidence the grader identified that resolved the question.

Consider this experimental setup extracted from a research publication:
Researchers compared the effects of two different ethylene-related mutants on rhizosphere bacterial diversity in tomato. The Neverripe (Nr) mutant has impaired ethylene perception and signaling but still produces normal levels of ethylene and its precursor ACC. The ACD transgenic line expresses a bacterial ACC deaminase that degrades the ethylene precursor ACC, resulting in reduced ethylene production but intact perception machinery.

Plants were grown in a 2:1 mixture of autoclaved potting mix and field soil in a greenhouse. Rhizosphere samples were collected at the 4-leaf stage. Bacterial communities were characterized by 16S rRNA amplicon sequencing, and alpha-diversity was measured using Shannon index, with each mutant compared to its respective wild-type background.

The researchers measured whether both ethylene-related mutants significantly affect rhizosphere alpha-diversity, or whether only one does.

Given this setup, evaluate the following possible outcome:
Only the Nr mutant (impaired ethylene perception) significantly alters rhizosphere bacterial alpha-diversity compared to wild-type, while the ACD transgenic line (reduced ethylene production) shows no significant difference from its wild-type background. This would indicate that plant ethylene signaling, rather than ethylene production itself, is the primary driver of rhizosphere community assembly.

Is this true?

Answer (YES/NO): NO